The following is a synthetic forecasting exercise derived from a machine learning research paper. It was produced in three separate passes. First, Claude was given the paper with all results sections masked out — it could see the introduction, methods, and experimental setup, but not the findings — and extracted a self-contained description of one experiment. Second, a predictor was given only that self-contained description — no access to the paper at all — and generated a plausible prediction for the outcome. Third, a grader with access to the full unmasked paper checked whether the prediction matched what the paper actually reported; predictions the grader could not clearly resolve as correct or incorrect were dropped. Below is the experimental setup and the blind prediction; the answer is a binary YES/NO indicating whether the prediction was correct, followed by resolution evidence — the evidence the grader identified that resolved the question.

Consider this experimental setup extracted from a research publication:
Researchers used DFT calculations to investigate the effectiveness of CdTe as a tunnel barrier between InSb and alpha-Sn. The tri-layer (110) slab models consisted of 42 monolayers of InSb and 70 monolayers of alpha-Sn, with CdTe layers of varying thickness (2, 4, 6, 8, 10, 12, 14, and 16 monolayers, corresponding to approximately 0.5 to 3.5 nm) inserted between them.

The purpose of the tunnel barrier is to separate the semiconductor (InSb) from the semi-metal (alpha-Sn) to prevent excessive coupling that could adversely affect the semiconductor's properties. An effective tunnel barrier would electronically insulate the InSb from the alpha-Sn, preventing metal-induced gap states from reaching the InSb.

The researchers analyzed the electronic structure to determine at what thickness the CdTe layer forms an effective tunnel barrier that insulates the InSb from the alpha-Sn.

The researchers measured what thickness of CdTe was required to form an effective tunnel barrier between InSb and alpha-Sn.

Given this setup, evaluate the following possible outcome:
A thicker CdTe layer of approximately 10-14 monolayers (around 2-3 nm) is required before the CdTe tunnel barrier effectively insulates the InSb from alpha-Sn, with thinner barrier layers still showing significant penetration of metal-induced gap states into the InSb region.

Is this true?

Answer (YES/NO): NO